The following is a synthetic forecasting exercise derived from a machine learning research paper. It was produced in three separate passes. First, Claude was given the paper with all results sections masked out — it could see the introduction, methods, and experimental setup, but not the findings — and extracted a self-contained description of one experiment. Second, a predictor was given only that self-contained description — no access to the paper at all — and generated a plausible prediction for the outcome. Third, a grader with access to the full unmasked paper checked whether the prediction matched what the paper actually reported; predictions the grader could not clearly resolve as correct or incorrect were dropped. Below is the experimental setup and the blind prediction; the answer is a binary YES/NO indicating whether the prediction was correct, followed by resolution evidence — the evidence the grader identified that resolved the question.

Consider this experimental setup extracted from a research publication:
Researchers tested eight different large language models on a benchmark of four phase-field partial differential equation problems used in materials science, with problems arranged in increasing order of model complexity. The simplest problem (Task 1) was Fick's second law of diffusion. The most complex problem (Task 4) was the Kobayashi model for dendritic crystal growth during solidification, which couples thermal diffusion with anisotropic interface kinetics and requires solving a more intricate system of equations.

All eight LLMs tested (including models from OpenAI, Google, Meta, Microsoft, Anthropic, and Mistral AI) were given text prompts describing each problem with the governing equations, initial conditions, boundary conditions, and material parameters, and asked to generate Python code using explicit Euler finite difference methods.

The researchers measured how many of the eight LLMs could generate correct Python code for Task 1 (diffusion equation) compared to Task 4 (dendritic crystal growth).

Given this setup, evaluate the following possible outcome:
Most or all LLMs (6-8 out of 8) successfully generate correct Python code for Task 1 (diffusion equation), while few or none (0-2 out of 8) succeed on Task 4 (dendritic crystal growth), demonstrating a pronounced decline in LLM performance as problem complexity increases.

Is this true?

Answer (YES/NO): YES